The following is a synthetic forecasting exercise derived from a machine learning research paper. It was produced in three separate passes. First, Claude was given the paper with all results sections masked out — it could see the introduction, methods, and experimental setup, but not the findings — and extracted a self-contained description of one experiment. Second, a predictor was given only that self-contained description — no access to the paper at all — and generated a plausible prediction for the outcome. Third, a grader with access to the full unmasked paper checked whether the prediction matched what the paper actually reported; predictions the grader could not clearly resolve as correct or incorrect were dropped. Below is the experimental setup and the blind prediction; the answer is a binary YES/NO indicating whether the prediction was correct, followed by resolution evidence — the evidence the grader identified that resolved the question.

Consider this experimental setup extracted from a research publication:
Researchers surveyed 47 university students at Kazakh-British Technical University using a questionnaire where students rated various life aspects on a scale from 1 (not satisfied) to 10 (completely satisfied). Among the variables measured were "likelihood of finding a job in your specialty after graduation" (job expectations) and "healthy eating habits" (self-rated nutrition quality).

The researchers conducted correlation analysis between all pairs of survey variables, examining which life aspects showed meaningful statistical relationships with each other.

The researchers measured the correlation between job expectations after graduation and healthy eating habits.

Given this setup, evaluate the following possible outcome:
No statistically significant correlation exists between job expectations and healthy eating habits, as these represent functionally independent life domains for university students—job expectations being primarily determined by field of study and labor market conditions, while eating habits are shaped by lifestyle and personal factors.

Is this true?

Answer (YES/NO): NO